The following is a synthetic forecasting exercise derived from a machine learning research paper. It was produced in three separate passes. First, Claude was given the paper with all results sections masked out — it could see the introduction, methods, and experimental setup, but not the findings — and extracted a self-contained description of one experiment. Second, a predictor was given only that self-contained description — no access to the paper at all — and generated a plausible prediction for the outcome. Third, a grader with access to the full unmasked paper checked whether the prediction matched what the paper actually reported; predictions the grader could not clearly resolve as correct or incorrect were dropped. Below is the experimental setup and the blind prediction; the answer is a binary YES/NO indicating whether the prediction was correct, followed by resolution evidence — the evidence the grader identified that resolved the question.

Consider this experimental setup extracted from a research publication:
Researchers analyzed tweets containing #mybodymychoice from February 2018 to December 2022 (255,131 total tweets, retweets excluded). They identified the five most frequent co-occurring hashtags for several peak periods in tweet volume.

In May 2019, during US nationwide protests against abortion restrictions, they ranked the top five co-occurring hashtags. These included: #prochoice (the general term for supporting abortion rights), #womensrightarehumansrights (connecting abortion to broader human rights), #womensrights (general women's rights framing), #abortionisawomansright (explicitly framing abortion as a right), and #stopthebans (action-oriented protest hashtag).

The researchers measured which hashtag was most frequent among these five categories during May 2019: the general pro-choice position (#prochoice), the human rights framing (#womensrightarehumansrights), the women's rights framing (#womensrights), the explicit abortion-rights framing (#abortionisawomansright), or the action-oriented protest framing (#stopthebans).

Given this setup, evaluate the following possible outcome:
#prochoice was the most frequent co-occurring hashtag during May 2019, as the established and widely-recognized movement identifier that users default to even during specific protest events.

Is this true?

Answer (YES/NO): YES